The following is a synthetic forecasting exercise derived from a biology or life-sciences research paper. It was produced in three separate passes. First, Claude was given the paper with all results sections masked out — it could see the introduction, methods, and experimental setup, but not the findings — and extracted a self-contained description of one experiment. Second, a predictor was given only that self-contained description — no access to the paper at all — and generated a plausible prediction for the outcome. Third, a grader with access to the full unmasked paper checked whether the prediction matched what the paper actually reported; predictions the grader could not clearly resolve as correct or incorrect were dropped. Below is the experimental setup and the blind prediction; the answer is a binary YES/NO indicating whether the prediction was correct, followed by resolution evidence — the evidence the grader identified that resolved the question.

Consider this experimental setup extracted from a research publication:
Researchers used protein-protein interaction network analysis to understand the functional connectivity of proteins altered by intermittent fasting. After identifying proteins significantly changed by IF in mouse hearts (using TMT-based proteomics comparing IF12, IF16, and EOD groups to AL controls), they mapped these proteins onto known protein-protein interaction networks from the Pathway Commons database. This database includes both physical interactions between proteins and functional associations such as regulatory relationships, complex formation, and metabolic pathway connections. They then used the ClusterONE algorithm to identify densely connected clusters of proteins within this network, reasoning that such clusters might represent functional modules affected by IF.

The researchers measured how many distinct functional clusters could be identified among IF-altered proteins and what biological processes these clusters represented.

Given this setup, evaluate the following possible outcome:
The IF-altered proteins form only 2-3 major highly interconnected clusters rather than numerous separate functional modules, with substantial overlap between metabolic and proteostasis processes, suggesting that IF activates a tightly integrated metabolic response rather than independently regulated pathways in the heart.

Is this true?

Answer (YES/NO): NO